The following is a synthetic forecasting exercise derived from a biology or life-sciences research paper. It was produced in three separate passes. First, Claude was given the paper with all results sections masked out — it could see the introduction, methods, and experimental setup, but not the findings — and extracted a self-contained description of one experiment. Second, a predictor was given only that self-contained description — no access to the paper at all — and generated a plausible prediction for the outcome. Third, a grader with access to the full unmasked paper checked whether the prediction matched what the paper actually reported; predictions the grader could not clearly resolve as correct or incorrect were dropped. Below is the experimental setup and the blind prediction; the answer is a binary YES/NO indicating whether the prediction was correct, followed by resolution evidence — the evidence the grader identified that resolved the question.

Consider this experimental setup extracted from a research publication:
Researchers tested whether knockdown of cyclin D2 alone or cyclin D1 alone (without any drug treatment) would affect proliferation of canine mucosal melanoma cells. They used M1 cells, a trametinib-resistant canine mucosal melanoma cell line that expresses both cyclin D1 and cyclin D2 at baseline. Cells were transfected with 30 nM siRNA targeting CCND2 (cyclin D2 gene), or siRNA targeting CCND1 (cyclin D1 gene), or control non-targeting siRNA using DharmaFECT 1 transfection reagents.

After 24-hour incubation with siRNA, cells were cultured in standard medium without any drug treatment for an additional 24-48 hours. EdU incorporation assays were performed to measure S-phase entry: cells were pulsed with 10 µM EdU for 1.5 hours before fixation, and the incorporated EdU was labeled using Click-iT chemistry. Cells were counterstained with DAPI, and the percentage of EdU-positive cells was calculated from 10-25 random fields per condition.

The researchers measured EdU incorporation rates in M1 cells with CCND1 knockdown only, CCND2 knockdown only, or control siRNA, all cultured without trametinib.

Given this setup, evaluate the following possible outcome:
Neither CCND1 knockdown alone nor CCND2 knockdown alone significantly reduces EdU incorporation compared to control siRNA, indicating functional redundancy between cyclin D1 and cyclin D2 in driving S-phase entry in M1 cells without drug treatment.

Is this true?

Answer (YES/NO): YES